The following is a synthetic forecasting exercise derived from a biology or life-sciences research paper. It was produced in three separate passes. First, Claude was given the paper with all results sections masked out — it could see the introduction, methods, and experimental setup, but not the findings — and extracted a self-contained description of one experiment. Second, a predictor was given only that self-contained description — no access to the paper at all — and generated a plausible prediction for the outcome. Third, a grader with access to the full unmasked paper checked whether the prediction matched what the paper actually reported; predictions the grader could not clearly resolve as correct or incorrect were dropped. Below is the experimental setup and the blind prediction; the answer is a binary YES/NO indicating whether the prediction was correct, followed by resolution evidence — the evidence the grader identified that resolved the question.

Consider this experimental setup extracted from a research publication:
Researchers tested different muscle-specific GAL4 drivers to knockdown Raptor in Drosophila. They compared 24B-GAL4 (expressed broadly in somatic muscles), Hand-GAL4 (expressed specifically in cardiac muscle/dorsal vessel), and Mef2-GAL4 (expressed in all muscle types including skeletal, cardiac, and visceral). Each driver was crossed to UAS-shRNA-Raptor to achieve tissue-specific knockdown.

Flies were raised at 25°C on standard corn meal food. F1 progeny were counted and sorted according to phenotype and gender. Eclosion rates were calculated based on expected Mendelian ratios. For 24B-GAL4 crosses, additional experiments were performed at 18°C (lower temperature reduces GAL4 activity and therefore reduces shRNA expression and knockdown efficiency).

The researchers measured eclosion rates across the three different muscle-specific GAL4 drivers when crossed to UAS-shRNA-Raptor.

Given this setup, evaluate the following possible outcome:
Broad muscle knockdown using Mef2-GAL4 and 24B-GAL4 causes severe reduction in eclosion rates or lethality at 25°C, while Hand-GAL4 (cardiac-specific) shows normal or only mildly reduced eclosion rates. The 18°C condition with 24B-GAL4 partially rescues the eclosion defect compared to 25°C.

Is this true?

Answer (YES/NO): NO